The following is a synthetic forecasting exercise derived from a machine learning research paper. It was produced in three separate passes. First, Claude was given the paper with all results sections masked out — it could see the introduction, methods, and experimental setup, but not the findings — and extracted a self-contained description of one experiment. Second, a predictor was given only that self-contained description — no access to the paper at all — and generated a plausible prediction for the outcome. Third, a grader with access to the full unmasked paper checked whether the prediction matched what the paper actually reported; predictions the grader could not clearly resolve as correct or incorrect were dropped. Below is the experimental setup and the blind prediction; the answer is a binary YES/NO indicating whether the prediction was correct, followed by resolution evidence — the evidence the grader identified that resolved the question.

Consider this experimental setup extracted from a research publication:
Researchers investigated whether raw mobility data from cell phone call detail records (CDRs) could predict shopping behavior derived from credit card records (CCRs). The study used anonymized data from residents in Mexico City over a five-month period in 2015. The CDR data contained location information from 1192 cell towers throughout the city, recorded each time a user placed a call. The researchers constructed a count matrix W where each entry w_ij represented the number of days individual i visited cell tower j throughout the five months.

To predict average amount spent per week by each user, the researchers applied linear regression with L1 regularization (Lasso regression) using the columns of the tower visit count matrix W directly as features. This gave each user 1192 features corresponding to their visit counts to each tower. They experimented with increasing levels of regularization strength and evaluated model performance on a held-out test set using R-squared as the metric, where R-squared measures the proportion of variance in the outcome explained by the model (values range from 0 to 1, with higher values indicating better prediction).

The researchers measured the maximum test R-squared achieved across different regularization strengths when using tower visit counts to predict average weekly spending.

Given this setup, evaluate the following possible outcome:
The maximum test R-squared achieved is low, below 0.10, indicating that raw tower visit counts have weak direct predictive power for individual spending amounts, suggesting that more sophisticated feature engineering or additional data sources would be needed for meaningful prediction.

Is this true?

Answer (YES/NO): NO